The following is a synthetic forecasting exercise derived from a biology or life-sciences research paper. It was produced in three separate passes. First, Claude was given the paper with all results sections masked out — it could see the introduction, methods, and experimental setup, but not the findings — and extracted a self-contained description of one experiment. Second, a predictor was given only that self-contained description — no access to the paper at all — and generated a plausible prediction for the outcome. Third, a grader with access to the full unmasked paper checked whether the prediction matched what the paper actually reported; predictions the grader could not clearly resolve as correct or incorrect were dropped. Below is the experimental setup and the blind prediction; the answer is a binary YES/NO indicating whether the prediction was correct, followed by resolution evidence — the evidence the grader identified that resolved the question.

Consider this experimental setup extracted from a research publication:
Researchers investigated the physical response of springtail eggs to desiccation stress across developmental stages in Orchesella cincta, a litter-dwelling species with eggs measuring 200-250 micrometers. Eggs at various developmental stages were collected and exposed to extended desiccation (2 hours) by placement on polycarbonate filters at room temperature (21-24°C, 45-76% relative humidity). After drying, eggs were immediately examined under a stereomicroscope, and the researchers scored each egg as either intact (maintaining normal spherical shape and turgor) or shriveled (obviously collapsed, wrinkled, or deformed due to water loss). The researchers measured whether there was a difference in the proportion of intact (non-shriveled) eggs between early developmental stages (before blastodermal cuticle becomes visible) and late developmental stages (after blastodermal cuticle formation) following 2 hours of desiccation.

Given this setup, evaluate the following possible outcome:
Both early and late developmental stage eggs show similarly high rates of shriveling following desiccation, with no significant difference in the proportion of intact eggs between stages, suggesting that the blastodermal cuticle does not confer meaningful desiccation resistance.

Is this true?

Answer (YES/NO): NO